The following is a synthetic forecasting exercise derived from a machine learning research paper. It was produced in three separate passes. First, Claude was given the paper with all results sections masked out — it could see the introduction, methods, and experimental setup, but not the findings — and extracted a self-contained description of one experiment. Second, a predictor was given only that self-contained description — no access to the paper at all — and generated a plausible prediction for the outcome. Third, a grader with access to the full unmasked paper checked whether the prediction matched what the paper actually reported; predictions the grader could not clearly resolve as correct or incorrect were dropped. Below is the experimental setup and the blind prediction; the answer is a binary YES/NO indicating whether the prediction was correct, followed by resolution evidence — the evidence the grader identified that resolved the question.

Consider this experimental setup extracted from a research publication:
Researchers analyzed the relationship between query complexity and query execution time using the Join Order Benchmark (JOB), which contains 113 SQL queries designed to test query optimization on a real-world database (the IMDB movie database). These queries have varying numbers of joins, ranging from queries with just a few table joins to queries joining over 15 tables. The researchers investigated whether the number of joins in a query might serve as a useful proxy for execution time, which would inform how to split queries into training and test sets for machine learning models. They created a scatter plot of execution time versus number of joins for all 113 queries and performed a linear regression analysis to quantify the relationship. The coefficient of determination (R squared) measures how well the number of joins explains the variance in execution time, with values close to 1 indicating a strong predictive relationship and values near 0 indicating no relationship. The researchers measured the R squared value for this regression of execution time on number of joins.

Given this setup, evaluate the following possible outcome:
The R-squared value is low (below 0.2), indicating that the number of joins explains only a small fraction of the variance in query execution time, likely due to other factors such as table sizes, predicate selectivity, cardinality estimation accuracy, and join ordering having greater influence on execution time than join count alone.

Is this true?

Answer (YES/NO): YES